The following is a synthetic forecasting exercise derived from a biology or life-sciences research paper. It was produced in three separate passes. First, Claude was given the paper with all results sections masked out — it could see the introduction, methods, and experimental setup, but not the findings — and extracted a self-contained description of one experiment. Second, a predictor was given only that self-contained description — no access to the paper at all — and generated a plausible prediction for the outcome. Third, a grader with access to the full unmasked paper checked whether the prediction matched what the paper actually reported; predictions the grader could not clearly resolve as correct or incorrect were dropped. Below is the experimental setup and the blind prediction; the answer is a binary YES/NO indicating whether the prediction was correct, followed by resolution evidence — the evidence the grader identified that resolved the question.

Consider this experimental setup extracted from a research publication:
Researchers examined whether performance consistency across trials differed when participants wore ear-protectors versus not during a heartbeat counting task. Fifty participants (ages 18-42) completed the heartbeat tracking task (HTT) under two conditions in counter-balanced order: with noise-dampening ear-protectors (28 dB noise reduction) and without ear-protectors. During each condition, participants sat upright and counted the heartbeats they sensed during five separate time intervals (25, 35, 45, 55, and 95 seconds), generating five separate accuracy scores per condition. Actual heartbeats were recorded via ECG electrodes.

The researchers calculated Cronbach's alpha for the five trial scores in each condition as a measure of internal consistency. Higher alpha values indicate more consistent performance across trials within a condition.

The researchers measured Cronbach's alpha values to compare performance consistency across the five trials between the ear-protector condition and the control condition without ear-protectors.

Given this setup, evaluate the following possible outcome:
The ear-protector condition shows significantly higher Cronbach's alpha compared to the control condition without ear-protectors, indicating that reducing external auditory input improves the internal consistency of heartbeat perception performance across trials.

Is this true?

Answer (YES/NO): NO